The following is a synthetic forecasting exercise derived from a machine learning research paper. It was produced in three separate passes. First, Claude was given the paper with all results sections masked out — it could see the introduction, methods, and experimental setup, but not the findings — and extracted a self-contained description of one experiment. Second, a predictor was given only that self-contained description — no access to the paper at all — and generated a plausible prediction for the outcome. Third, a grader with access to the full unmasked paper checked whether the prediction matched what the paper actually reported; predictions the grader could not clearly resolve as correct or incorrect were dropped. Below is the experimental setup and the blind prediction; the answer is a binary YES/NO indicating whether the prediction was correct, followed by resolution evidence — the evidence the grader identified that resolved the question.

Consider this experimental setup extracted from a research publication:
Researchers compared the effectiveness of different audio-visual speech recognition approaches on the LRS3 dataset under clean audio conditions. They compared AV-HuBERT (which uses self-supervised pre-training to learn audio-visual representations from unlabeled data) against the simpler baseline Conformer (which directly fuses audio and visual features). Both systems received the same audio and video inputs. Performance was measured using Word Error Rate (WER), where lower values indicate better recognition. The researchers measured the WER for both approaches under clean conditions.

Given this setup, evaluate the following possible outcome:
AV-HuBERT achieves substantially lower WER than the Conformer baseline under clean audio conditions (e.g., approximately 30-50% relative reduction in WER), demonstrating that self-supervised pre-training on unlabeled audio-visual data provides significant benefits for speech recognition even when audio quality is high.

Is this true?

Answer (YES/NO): YES